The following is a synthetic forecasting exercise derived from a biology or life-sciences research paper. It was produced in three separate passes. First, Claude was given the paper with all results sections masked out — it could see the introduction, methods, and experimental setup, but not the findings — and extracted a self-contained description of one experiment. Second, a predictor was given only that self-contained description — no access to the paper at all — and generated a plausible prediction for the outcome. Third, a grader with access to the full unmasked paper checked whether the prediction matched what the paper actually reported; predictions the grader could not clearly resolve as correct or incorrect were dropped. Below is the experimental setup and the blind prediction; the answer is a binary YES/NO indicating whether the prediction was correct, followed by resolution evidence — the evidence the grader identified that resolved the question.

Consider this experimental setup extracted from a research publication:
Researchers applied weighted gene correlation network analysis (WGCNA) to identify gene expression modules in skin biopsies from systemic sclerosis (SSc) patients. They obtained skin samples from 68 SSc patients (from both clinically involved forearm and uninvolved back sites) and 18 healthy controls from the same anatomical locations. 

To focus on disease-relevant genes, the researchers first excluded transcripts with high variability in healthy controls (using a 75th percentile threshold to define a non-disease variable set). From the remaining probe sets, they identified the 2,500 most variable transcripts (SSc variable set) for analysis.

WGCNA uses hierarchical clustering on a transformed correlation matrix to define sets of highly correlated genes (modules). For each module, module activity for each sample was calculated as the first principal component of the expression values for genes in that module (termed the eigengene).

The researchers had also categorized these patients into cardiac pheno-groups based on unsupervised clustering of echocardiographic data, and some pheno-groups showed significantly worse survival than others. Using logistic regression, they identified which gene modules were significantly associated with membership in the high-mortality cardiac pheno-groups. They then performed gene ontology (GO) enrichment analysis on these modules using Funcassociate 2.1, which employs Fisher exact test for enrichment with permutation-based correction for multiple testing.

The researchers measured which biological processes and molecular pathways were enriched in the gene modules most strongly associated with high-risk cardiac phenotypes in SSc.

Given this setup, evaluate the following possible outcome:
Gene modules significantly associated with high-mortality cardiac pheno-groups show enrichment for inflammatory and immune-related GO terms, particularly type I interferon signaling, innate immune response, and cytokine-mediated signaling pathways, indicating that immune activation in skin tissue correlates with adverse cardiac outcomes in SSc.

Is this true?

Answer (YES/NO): NO